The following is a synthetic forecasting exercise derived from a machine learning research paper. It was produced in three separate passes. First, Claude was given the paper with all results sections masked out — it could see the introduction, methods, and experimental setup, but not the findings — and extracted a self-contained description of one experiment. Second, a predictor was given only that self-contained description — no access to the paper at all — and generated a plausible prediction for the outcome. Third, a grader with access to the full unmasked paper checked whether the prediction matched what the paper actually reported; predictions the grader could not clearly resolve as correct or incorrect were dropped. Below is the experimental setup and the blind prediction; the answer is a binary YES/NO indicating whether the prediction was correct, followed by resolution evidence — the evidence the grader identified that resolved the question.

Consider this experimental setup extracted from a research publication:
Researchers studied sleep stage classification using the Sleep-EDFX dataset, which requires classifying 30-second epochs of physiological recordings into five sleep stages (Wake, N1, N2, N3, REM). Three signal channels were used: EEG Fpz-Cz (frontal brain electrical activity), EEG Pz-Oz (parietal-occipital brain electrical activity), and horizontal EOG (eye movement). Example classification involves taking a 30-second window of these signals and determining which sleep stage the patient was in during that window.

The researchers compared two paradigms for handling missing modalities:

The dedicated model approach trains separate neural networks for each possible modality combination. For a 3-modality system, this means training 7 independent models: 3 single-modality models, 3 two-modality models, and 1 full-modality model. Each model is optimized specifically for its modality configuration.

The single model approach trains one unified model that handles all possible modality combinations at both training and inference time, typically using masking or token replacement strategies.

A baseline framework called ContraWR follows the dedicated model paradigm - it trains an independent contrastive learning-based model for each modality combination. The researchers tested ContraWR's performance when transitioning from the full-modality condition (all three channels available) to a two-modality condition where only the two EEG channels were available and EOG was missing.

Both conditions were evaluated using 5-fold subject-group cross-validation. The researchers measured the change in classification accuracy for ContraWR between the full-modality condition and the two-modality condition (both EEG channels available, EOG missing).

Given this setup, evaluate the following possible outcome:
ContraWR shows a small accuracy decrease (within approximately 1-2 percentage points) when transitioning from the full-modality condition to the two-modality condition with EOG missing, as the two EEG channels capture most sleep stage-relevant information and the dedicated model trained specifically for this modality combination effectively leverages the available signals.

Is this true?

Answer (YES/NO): NO